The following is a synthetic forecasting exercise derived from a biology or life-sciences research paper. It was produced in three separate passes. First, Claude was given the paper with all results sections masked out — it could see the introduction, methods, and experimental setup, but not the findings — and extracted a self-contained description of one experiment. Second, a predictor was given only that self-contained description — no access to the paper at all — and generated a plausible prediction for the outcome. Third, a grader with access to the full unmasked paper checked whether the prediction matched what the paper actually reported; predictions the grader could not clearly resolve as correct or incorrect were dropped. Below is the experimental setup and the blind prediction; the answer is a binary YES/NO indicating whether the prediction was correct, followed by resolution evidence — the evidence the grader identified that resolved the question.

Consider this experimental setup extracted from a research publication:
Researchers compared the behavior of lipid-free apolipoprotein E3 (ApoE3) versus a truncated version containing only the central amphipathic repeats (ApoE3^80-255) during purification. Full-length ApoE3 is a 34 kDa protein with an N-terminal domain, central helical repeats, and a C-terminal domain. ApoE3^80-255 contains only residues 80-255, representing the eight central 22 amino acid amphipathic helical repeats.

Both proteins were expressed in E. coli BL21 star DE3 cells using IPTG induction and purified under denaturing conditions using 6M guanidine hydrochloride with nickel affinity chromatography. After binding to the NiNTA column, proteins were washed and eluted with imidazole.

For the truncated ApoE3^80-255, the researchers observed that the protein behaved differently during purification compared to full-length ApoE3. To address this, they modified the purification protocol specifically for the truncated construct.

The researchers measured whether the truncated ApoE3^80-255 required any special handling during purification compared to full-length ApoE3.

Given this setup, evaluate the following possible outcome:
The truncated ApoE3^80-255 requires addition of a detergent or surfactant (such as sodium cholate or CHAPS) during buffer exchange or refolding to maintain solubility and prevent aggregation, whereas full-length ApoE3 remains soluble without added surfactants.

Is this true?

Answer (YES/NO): YES